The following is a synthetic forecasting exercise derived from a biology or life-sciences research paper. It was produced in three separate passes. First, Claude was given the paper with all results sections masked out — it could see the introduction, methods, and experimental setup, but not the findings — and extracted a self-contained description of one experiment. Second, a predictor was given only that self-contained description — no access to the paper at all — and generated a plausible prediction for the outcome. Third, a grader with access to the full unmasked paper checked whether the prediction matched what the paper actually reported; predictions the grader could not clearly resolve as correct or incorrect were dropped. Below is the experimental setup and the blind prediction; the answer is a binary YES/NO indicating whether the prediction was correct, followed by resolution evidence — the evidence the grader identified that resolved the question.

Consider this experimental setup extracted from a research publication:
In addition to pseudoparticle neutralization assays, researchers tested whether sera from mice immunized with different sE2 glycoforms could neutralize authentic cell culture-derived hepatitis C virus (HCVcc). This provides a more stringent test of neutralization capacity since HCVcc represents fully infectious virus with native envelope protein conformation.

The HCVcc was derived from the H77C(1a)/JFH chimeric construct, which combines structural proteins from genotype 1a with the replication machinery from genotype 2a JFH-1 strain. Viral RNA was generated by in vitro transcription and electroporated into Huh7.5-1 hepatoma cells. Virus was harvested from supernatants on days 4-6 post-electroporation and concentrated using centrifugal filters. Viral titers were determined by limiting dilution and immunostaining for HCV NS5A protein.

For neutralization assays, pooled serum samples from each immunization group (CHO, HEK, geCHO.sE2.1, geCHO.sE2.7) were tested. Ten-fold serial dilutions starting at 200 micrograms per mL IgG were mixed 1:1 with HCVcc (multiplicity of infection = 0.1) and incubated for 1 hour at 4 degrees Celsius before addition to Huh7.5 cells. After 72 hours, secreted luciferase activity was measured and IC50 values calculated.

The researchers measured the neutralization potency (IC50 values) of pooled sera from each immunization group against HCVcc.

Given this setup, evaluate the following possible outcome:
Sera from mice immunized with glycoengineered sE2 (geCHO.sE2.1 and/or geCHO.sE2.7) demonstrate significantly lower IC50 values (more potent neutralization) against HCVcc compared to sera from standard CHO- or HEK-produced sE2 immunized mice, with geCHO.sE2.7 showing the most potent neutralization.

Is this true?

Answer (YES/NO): NO